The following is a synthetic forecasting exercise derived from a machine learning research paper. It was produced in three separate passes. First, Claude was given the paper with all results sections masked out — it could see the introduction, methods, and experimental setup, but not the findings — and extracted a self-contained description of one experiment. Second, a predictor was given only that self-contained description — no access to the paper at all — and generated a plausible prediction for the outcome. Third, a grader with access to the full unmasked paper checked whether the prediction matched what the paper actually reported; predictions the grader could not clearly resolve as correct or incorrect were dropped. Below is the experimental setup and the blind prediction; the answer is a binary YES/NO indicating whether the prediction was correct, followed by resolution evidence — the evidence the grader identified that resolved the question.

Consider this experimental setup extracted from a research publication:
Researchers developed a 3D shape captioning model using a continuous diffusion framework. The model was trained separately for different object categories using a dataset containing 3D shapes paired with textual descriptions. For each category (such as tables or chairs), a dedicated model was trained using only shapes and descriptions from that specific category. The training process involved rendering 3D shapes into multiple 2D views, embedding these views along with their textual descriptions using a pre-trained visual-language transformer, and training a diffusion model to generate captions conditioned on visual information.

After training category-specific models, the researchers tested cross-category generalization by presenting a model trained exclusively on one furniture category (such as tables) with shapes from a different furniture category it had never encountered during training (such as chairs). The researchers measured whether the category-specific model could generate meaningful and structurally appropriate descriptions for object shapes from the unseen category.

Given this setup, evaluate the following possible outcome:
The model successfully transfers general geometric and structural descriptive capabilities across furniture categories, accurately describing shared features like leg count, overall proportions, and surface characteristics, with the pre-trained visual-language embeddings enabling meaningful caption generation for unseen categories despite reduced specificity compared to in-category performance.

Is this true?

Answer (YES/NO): NO